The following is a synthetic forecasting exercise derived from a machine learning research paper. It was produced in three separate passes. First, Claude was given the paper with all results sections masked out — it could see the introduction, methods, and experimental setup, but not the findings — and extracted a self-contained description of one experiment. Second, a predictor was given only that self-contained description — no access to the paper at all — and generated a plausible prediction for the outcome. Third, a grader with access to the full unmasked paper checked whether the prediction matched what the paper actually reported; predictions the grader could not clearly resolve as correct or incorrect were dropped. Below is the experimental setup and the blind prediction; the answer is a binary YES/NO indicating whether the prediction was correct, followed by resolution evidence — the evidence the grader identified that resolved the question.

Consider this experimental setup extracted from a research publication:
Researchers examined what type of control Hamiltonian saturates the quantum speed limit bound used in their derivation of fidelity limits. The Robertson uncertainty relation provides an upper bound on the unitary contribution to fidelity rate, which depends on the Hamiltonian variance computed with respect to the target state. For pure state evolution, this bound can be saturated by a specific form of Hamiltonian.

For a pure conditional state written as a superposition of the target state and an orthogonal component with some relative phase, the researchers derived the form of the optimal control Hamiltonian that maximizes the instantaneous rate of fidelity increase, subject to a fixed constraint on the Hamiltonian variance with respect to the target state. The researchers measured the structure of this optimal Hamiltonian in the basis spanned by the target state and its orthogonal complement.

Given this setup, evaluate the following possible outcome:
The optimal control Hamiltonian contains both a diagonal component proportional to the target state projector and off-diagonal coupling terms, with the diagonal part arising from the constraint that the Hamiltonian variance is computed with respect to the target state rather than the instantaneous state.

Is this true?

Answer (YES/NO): NO